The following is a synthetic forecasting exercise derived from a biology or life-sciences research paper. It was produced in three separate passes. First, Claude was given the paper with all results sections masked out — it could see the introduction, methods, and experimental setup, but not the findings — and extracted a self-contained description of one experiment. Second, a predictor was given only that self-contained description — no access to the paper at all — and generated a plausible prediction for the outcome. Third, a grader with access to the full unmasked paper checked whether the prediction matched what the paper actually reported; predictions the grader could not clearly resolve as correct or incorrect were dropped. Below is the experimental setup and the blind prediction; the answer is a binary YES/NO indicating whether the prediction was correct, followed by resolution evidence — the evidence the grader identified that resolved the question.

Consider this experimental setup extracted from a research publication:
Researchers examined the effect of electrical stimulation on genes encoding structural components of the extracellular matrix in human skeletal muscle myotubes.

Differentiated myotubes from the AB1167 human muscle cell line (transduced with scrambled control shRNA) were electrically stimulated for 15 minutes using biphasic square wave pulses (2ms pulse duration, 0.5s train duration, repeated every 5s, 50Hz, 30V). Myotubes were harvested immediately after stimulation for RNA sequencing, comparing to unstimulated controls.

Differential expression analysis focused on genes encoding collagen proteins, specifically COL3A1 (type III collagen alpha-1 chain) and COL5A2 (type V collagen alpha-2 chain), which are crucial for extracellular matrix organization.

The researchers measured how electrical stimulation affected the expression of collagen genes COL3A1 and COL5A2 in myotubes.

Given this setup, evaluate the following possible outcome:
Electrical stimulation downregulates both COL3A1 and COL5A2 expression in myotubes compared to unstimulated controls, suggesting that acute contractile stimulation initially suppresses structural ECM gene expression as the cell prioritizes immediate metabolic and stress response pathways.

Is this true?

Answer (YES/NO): YES